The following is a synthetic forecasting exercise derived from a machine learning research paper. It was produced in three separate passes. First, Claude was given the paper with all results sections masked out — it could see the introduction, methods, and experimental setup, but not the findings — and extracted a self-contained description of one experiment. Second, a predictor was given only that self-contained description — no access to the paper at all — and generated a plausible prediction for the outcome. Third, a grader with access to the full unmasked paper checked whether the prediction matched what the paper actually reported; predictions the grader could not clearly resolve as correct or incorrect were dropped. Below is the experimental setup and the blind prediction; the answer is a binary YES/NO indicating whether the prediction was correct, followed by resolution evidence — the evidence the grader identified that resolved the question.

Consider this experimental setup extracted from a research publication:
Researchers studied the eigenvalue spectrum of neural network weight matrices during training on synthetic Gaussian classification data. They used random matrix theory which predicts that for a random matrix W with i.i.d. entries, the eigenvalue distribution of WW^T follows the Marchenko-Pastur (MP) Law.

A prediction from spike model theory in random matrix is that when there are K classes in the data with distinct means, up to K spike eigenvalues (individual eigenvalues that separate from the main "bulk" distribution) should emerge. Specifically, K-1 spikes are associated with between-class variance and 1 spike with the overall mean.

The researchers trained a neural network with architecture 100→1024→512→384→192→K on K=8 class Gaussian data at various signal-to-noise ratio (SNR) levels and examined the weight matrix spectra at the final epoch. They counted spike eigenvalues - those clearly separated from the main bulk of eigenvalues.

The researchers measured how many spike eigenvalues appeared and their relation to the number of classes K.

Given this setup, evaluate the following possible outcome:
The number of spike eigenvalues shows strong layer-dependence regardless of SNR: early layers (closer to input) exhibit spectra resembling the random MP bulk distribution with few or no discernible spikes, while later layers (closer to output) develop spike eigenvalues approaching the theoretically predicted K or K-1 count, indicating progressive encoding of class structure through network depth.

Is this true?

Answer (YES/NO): NO